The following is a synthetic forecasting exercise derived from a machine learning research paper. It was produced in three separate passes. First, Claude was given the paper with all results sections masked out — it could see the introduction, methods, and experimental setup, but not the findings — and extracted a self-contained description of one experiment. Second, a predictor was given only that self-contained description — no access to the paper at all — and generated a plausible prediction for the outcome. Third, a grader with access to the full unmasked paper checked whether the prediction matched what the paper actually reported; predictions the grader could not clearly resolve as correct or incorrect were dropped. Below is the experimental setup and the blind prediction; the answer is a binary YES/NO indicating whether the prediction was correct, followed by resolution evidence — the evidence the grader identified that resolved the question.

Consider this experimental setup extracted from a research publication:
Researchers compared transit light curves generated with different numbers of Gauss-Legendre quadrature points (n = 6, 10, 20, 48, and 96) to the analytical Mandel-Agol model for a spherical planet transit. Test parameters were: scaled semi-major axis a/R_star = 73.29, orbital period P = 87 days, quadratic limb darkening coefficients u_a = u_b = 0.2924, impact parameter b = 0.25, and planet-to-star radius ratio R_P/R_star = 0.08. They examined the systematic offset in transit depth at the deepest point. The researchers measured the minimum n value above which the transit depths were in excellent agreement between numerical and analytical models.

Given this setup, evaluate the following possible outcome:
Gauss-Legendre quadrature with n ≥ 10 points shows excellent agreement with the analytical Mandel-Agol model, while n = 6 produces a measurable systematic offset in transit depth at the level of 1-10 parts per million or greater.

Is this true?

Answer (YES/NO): NO